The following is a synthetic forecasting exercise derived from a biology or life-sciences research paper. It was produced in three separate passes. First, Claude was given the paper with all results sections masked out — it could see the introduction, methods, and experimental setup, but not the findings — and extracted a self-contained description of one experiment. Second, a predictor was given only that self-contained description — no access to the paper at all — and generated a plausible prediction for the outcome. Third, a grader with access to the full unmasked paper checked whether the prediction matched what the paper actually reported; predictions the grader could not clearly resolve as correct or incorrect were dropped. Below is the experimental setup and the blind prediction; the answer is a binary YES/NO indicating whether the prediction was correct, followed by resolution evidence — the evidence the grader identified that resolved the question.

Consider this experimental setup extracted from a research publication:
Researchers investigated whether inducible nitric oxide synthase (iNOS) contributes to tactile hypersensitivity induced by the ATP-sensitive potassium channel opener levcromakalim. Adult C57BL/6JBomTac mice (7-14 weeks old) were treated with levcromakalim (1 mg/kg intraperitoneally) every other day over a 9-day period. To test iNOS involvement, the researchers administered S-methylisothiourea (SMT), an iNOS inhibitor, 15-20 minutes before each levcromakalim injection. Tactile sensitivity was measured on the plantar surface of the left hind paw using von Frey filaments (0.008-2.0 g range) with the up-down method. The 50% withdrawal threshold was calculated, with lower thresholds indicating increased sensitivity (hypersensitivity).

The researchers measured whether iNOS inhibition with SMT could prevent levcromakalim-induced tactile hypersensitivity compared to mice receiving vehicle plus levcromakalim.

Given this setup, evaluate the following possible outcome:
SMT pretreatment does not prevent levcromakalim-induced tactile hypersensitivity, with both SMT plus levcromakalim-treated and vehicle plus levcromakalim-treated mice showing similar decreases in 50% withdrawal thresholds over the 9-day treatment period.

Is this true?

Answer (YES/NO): NO